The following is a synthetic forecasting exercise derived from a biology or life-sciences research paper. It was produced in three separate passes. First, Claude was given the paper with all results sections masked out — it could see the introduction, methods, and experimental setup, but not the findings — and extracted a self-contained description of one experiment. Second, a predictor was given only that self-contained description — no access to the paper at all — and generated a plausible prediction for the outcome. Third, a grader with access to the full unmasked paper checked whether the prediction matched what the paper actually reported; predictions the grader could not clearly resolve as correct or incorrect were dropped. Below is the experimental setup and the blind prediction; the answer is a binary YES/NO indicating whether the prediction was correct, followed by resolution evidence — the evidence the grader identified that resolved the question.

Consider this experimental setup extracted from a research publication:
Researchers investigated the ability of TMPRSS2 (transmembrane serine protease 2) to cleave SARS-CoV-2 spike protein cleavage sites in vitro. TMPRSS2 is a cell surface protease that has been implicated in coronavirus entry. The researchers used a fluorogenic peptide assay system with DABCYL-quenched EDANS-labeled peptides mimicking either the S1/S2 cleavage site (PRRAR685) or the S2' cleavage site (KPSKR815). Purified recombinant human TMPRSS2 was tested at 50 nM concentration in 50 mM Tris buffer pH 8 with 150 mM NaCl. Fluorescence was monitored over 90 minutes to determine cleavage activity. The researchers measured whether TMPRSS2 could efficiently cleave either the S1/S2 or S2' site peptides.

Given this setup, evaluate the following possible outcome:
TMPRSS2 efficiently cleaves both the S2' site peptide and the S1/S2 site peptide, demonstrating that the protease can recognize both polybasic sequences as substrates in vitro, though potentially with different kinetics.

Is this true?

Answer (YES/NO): NO